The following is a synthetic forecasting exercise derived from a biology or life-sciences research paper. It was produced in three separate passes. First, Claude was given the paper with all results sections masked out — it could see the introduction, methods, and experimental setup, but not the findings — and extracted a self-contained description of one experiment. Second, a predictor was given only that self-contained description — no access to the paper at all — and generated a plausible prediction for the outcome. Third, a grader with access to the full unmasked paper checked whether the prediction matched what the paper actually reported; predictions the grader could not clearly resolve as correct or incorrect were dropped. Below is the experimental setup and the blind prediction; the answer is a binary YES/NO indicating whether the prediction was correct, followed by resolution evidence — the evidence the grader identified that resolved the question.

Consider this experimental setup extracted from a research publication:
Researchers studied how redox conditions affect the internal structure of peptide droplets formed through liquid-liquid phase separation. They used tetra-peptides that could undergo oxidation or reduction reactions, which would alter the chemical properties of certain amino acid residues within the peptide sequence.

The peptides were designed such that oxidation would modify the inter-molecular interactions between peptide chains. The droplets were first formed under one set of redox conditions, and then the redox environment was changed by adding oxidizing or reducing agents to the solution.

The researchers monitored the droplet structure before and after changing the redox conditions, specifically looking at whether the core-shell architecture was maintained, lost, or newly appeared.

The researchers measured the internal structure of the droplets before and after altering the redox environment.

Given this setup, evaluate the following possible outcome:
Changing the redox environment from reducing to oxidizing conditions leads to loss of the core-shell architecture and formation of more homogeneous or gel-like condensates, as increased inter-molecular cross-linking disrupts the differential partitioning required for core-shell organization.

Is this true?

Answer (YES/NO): NO